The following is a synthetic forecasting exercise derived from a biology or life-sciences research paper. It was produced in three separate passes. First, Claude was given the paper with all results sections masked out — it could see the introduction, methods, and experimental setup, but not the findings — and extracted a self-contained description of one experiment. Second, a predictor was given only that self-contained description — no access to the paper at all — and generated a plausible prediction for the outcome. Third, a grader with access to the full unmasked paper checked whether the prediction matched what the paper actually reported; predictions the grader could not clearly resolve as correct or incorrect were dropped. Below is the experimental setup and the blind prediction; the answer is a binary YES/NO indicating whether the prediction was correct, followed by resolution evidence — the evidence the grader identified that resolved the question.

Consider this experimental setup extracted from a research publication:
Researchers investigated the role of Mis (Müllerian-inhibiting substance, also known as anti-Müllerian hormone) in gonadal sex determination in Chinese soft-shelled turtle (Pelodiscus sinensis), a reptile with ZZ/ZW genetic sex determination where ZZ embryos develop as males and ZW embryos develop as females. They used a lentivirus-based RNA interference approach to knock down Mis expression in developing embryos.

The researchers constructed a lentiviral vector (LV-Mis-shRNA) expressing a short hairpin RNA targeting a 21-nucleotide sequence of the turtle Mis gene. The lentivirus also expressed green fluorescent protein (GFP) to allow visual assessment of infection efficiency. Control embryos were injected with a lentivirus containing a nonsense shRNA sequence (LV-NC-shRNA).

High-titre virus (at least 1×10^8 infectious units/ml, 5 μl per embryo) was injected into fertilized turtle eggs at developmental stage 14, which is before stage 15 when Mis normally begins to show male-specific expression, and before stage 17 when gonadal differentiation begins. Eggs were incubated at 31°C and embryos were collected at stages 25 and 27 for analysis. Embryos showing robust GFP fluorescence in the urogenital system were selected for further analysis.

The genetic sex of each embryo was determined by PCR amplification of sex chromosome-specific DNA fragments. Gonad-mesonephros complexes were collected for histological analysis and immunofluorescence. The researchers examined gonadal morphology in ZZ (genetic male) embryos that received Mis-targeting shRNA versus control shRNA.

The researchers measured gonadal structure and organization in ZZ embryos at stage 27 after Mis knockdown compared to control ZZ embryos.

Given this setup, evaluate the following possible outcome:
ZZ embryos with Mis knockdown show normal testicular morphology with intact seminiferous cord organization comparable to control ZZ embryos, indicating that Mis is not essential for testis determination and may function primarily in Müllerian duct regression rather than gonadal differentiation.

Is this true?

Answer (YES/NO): NO